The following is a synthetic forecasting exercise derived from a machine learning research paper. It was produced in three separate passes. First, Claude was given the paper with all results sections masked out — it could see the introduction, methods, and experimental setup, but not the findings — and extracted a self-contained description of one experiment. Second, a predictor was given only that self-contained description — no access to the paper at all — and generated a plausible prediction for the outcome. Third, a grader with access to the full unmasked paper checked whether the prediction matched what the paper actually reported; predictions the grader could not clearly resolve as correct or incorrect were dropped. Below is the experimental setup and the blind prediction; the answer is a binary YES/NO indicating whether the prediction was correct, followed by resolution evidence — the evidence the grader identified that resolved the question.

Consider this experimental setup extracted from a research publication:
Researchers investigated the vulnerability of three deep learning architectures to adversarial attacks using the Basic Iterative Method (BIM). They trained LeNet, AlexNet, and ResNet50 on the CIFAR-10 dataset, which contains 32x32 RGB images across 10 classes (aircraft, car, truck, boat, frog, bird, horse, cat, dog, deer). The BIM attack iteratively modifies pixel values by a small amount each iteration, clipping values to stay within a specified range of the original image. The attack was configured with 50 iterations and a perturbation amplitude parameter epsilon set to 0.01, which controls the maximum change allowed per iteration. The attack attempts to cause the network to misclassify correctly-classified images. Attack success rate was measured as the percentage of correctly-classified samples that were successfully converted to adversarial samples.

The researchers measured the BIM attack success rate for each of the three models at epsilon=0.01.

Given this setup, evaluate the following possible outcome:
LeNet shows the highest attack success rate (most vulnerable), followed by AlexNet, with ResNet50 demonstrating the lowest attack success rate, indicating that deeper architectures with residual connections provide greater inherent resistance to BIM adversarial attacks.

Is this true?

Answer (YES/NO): YES